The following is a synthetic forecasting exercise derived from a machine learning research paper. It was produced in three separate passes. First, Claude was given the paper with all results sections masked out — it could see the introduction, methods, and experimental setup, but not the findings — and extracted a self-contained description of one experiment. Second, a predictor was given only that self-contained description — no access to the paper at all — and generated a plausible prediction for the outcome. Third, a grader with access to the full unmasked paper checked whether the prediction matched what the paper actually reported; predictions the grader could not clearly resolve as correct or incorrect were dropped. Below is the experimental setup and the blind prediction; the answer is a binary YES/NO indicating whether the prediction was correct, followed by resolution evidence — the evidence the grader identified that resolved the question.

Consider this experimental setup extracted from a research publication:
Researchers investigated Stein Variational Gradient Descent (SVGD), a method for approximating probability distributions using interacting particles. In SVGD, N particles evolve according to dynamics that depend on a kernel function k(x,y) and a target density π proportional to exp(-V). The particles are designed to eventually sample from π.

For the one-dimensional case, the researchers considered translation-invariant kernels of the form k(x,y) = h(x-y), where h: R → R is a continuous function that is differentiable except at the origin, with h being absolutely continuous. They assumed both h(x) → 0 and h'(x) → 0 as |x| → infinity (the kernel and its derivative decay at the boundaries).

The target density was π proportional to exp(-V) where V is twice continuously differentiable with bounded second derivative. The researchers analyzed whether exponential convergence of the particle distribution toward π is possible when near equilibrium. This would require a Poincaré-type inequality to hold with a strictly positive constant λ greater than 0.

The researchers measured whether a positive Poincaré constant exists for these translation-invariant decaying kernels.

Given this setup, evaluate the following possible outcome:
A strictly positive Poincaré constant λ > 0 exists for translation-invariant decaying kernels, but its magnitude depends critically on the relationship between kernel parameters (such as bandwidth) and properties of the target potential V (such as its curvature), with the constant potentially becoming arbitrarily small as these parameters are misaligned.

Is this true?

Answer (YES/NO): NO